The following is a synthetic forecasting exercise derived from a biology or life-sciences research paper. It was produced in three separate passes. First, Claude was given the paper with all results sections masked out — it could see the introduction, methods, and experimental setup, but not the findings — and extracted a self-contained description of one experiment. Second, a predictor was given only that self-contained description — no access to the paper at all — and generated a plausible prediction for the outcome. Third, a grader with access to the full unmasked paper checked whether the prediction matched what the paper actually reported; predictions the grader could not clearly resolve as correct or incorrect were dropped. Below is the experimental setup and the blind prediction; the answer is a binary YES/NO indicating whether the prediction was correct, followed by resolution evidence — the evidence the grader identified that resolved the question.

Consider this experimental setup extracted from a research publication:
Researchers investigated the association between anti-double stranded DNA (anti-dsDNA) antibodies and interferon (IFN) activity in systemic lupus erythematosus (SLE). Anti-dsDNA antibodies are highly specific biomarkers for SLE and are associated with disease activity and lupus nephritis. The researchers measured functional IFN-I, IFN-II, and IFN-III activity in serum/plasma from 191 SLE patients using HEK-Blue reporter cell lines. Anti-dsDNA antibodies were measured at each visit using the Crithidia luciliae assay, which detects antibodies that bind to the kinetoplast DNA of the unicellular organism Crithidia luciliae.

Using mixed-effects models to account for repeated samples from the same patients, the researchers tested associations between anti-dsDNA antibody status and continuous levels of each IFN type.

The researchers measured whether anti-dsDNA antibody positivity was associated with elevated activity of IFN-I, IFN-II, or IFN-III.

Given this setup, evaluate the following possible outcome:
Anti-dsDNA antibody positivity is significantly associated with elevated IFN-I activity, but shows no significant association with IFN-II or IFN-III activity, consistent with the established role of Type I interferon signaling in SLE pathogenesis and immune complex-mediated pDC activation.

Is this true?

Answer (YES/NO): YES